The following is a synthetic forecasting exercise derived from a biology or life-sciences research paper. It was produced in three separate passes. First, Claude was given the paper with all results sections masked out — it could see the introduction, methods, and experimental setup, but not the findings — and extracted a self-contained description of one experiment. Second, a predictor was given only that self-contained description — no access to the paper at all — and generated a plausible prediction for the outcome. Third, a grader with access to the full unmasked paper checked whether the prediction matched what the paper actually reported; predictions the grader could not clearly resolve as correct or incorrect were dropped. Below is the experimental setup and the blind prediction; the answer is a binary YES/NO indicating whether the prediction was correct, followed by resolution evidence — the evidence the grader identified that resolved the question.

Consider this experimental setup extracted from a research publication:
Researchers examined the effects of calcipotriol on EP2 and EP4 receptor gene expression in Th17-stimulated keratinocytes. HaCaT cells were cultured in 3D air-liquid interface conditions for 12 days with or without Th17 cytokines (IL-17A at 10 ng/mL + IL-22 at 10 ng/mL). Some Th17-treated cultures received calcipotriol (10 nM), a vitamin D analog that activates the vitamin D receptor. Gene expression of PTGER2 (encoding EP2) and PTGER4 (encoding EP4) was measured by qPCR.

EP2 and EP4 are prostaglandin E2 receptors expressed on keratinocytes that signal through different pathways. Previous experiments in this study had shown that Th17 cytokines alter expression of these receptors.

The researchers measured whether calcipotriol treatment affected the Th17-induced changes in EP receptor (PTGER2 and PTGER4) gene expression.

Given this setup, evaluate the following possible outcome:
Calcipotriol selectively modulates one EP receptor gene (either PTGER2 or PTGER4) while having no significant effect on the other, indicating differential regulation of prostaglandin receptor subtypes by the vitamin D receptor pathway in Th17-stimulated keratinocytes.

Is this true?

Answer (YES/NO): NO